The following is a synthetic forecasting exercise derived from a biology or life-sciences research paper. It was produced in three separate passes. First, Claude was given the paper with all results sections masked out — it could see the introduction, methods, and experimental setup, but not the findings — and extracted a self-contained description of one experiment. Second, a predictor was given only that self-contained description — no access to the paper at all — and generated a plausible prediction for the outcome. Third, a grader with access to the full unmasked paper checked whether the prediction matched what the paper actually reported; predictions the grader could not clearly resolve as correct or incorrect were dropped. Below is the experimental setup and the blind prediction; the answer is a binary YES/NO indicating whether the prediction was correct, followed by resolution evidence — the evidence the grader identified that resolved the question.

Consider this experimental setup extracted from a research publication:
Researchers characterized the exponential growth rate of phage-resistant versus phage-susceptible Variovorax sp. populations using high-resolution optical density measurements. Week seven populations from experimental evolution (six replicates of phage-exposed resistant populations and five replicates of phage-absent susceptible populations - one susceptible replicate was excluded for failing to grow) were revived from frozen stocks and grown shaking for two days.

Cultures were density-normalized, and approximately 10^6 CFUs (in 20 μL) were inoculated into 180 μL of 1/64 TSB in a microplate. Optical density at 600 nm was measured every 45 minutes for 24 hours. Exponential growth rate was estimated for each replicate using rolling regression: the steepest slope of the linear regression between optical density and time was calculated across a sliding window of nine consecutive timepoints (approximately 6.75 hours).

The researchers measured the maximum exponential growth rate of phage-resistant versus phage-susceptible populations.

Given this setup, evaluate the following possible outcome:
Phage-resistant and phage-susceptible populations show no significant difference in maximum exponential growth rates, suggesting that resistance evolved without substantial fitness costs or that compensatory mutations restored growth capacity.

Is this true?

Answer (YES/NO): YES